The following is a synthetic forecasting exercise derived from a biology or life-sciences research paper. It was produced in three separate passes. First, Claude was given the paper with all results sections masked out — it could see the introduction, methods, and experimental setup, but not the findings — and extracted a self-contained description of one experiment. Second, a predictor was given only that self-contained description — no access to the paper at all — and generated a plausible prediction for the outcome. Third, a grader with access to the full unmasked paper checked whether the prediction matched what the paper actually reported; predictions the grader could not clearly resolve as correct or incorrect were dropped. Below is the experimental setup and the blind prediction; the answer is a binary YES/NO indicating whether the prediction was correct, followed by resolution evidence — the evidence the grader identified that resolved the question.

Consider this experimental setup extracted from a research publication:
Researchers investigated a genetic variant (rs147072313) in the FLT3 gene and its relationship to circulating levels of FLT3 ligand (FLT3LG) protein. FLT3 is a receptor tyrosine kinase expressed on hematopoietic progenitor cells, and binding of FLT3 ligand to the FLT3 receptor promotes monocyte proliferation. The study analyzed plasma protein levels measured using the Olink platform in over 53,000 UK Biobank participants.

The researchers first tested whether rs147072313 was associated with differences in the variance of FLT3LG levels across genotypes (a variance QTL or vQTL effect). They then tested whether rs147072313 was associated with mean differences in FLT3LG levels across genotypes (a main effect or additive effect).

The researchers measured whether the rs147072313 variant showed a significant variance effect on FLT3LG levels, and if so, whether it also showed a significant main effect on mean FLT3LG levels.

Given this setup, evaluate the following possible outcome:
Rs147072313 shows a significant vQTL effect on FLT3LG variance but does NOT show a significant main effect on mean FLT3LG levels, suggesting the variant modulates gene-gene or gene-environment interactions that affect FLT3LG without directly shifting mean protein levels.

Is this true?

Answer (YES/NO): YES